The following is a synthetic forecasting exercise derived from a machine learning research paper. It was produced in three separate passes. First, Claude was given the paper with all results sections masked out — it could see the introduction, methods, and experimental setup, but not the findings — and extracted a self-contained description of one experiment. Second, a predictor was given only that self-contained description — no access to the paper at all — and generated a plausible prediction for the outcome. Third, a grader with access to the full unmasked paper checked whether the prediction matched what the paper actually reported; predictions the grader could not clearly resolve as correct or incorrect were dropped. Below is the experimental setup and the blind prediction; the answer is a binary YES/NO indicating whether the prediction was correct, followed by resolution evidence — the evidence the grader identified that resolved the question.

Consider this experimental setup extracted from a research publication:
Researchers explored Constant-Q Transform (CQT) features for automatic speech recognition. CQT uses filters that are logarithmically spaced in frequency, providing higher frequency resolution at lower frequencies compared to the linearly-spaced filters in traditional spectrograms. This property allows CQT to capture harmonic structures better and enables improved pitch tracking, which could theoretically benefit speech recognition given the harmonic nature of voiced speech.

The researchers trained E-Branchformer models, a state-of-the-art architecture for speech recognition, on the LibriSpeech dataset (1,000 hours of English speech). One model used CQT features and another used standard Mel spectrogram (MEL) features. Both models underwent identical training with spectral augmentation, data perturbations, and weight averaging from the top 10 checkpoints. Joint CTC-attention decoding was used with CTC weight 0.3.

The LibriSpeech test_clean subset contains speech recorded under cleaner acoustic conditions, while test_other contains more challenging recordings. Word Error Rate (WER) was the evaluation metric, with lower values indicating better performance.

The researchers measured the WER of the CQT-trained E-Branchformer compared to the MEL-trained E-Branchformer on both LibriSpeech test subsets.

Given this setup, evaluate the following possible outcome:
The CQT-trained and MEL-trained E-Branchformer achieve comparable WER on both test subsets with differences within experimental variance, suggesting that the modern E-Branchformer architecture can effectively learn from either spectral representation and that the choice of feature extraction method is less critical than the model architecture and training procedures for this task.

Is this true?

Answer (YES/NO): NO